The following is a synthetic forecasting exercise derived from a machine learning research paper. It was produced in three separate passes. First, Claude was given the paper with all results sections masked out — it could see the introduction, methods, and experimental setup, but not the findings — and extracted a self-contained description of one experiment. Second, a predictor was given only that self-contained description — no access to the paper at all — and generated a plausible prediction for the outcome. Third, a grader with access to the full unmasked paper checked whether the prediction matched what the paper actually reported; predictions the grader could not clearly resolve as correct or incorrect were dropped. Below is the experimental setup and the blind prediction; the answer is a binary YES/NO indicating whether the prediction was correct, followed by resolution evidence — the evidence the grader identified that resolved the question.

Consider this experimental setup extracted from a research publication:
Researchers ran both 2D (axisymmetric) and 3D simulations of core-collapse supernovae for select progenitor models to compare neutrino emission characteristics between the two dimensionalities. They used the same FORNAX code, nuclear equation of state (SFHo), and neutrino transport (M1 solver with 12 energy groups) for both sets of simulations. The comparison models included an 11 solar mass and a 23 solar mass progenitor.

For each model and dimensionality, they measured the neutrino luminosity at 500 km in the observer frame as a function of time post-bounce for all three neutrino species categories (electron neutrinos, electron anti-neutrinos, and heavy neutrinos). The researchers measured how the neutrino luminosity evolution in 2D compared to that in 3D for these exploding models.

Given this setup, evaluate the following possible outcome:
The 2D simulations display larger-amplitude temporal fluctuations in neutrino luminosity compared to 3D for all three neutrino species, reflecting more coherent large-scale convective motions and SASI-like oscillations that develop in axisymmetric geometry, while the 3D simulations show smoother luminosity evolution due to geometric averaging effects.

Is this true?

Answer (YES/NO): YES